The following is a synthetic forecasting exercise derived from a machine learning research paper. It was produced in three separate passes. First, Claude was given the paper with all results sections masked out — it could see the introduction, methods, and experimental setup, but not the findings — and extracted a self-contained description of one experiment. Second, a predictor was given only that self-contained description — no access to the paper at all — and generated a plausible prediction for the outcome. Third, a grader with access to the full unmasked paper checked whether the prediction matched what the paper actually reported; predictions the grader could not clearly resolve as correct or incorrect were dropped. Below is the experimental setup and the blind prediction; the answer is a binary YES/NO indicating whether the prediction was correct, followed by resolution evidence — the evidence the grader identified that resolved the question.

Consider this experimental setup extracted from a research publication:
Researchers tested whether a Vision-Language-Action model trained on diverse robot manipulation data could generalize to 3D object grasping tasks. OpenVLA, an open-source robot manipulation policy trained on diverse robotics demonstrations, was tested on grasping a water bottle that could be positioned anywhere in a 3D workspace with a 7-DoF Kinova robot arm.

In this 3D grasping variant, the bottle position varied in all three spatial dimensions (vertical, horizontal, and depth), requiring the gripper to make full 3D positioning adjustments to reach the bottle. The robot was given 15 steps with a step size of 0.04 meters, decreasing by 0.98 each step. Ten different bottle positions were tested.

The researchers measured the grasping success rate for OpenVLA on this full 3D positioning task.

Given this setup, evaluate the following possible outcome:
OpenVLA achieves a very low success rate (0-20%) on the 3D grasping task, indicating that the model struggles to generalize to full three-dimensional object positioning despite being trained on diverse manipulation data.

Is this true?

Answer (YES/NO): YES